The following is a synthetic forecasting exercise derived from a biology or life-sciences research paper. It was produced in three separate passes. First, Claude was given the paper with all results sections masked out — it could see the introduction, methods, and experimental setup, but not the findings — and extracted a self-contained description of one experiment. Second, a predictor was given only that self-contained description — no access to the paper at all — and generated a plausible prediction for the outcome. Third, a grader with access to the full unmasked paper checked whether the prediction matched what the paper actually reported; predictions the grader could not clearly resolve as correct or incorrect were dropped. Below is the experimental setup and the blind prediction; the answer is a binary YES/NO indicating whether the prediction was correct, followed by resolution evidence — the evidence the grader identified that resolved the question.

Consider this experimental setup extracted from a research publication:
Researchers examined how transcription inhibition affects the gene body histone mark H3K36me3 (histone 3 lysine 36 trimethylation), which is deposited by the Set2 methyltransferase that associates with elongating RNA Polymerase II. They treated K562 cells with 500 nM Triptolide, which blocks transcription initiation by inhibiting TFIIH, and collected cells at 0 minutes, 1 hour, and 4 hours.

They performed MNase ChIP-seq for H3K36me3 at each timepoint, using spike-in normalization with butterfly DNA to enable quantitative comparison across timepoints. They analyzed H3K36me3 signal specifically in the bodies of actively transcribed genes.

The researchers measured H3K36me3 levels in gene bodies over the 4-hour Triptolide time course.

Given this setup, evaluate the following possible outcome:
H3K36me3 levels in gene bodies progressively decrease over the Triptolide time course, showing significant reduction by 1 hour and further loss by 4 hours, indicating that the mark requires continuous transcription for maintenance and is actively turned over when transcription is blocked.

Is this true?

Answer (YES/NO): NO